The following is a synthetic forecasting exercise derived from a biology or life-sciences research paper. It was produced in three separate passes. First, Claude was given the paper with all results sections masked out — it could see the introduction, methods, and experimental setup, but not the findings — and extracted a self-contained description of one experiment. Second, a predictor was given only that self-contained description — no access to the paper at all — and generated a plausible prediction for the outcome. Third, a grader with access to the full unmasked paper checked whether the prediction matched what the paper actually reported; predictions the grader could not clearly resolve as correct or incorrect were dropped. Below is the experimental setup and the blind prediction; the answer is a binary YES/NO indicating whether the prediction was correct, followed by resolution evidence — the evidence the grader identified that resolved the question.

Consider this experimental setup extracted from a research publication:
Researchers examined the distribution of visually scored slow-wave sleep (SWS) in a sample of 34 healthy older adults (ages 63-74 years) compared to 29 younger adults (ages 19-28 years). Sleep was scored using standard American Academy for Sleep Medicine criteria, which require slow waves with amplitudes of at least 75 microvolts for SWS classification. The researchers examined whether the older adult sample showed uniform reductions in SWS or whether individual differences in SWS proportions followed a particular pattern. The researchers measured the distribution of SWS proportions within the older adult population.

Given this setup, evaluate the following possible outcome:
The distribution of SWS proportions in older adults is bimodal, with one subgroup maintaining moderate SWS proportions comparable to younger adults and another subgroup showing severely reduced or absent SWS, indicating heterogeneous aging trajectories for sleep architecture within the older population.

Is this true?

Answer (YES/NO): YES